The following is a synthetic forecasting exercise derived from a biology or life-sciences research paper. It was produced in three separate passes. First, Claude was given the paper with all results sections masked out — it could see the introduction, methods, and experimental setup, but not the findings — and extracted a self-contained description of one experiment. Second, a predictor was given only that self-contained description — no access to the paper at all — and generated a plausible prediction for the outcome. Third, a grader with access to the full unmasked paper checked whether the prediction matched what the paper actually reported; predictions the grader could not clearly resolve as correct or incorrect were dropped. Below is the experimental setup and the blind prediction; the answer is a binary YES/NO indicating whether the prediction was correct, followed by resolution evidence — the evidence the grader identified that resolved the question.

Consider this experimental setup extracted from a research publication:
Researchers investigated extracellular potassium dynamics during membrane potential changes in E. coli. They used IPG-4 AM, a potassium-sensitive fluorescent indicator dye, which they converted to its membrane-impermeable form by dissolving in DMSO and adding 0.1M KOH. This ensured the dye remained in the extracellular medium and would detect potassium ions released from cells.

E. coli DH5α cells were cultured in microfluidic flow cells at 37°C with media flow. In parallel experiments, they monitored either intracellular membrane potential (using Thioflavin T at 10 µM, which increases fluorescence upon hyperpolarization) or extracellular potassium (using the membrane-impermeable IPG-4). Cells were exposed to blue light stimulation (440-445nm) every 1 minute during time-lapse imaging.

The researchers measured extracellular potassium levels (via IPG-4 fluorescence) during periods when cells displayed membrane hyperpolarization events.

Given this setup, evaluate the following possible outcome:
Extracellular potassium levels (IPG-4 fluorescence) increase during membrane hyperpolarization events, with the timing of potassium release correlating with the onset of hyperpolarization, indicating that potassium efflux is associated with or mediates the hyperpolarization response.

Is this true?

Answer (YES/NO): YES